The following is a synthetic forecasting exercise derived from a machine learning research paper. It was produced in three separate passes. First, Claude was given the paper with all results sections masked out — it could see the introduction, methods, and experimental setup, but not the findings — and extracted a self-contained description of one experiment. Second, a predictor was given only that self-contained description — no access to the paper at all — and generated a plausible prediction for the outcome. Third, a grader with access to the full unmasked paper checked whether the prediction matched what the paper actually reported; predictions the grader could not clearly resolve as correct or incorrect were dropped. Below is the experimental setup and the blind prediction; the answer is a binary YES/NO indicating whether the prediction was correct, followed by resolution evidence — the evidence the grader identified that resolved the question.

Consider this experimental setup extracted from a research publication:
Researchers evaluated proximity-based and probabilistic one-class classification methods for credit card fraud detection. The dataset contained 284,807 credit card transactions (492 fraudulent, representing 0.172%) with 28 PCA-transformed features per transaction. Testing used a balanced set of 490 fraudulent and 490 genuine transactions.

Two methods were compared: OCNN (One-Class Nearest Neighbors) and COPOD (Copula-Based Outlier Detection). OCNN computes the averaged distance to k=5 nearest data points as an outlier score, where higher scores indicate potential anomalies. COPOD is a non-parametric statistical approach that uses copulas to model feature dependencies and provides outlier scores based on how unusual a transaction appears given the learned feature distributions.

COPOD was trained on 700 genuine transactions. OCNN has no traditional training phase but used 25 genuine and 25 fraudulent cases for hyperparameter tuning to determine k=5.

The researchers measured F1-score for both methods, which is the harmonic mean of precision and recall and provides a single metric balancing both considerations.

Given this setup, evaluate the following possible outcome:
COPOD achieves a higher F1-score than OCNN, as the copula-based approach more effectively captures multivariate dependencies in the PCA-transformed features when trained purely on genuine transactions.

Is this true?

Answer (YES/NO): NO